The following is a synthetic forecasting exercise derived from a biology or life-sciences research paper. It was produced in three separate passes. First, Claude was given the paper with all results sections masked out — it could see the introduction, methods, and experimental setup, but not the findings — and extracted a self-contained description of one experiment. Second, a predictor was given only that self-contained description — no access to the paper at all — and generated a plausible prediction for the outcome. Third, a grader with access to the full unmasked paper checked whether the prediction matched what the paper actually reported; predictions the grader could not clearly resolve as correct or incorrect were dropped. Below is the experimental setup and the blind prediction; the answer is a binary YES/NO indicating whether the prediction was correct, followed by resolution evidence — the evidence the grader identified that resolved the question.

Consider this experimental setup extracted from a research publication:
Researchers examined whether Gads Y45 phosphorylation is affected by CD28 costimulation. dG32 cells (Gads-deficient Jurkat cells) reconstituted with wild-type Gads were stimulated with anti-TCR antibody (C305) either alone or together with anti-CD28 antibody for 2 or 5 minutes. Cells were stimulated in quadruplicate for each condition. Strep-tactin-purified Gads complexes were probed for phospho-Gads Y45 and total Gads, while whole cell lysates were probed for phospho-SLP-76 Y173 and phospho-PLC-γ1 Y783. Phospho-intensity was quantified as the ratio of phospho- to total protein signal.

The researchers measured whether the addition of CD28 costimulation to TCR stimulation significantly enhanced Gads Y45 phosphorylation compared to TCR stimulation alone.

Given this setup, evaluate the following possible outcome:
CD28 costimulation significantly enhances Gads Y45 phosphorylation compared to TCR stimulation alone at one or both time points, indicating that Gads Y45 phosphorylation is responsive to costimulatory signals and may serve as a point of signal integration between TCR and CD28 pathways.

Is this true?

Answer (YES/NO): NO